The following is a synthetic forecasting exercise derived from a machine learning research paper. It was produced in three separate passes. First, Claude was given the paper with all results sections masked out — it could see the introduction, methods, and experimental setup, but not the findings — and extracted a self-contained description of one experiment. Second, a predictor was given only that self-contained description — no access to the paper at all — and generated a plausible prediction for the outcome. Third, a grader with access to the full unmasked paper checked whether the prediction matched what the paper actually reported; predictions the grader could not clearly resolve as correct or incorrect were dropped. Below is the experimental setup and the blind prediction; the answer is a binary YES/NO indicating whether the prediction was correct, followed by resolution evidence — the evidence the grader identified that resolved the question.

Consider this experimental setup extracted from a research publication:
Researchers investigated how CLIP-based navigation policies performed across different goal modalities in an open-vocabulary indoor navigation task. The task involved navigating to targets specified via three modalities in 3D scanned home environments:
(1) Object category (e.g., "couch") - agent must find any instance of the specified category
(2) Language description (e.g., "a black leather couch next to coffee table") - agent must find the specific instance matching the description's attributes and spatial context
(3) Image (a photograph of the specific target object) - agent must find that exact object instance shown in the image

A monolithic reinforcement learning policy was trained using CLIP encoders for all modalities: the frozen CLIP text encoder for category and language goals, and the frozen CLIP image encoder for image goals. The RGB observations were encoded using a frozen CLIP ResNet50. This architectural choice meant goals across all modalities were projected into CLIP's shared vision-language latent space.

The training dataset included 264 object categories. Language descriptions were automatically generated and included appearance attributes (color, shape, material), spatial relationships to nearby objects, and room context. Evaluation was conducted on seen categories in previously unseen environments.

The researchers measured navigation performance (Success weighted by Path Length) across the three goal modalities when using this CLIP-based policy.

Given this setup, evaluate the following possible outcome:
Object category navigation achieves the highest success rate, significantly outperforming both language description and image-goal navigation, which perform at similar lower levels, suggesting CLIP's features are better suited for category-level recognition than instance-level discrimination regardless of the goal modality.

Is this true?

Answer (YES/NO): YES